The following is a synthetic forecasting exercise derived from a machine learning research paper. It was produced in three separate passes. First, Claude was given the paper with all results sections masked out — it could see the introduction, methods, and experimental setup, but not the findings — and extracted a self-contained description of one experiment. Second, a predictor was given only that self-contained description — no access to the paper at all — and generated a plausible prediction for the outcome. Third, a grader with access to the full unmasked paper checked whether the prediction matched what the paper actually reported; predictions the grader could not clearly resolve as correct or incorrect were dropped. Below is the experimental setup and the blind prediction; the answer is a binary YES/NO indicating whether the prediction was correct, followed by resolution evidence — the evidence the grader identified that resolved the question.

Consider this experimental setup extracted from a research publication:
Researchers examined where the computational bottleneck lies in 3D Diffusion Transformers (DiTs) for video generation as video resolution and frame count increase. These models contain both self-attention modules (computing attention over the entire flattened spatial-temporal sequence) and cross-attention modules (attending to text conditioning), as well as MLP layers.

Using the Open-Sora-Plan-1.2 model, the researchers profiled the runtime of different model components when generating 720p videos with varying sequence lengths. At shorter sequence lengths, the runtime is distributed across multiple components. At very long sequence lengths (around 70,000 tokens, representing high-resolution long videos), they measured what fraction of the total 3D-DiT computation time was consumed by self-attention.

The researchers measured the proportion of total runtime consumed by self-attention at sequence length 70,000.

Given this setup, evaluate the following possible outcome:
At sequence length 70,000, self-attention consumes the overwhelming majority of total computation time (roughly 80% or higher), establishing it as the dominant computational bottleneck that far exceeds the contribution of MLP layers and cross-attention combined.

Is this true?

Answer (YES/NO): YES